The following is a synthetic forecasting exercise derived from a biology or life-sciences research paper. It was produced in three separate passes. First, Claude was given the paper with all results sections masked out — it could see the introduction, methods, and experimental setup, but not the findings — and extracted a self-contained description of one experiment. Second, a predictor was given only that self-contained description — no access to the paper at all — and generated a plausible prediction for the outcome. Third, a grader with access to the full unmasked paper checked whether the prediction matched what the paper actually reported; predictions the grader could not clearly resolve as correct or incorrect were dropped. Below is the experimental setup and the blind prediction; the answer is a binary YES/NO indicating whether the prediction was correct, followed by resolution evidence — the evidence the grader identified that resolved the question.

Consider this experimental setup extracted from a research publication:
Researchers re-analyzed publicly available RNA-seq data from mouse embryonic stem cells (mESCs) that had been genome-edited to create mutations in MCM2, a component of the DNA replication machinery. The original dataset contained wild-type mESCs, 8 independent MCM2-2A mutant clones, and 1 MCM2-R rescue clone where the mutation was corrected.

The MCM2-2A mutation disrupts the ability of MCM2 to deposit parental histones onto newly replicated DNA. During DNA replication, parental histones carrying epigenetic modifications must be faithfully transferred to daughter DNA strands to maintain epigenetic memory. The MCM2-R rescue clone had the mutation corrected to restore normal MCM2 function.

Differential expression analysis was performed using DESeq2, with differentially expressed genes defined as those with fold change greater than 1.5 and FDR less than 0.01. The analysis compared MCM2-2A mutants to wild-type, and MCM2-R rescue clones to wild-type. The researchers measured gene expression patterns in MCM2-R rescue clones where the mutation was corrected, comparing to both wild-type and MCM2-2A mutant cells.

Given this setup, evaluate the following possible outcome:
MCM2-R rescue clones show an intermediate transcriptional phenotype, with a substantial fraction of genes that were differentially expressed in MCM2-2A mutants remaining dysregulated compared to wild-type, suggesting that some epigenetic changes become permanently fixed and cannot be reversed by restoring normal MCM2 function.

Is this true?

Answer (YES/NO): NO